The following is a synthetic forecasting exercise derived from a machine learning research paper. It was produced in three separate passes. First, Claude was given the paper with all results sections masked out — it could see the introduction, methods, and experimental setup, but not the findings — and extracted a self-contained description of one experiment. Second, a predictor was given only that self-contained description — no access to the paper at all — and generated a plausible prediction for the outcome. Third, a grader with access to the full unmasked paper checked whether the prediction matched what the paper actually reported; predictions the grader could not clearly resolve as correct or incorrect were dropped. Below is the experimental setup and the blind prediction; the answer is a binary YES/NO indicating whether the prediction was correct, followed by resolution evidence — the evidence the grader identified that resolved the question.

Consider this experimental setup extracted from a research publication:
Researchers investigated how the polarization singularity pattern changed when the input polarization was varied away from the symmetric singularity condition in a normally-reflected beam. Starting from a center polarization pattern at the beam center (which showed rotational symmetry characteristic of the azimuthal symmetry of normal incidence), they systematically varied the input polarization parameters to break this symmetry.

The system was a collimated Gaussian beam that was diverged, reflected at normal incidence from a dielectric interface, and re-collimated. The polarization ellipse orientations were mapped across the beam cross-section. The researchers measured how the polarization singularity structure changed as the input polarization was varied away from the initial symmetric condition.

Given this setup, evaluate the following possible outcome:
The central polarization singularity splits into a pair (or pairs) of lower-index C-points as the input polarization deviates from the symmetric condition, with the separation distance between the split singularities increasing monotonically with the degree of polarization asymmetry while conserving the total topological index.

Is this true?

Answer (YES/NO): YES